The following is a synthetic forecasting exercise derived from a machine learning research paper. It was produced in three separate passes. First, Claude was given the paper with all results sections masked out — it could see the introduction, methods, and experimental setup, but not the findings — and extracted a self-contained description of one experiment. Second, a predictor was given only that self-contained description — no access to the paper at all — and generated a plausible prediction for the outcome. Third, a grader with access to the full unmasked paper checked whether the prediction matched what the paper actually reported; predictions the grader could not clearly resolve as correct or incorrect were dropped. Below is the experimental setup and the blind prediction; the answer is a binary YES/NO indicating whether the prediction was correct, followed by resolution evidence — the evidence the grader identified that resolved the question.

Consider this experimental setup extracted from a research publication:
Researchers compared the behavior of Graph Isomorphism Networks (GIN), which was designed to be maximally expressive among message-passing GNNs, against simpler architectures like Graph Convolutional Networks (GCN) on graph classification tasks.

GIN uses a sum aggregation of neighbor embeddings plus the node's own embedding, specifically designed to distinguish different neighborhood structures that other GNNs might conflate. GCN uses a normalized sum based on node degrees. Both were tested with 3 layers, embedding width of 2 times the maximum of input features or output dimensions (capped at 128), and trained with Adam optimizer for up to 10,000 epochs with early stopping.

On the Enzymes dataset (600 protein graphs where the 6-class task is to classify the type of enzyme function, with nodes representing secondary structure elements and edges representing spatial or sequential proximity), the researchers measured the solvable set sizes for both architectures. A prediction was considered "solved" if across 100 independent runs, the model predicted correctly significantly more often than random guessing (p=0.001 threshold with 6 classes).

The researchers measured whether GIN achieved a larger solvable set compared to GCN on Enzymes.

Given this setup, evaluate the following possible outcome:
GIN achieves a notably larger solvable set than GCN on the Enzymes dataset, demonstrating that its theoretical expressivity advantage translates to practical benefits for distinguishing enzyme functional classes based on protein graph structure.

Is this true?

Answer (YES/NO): NO